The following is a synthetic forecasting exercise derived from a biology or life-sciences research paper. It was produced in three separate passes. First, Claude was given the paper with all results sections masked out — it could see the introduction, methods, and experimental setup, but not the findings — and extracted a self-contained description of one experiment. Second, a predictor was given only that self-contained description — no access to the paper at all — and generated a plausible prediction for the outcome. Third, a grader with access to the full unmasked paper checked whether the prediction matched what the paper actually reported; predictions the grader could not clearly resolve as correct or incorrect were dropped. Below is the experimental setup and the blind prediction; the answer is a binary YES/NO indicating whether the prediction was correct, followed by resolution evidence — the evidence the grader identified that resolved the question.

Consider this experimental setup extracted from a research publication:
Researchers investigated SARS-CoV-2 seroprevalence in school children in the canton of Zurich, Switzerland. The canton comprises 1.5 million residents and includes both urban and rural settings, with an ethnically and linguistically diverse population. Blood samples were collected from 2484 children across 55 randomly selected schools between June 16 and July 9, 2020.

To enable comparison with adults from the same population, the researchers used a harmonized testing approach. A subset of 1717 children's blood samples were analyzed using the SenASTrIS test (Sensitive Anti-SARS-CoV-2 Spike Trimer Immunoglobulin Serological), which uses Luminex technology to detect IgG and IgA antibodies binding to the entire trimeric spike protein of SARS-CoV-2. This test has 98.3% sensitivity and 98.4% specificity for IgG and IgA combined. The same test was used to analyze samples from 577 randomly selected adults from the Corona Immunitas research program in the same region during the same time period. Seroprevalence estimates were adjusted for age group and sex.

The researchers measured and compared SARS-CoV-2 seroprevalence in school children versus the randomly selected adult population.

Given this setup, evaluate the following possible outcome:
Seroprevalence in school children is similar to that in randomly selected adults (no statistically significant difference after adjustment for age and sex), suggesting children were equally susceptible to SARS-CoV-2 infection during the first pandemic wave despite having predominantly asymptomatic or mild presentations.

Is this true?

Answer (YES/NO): YES